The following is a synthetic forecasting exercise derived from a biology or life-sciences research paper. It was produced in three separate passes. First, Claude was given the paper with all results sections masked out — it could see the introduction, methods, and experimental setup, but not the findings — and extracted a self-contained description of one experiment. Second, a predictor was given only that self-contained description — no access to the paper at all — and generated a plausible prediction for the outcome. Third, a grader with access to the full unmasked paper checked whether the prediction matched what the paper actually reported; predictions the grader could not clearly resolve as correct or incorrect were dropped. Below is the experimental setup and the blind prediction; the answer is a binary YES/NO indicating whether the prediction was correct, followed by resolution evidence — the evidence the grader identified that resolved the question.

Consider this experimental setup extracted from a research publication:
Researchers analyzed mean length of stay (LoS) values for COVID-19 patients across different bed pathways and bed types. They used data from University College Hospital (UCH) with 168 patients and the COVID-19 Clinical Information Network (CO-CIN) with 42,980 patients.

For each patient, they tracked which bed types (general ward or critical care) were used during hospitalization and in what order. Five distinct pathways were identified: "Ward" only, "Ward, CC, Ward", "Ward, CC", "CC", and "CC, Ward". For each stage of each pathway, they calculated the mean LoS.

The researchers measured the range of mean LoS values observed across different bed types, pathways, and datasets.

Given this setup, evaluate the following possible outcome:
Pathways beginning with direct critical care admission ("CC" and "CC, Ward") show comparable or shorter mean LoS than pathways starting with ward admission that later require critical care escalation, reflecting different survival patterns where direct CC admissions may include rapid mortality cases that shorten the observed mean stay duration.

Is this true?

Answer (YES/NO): NO